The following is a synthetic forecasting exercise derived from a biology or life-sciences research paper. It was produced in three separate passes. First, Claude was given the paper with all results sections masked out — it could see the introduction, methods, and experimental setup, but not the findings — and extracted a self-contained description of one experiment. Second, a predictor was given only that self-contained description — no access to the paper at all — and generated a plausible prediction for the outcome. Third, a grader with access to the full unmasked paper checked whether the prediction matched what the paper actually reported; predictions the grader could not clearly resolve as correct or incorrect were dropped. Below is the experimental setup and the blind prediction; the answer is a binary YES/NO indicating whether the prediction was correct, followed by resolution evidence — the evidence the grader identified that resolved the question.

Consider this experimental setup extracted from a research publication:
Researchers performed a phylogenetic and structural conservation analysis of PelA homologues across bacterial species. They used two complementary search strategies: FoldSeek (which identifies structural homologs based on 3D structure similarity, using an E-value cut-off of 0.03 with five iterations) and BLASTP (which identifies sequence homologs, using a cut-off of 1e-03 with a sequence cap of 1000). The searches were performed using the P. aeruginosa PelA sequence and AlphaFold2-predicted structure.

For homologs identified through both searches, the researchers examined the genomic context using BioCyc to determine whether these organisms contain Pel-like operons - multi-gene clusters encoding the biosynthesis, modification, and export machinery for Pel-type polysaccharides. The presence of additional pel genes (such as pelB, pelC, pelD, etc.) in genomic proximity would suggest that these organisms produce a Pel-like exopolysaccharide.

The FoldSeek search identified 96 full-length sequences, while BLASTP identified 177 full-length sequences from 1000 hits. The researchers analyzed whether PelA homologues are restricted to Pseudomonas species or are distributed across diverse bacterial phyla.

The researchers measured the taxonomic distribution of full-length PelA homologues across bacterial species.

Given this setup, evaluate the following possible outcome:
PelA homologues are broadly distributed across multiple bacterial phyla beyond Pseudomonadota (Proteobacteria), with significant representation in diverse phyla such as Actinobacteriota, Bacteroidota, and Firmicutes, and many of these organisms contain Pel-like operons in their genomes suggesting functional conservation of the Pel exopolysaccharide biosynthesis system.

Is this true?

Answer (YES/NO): NO